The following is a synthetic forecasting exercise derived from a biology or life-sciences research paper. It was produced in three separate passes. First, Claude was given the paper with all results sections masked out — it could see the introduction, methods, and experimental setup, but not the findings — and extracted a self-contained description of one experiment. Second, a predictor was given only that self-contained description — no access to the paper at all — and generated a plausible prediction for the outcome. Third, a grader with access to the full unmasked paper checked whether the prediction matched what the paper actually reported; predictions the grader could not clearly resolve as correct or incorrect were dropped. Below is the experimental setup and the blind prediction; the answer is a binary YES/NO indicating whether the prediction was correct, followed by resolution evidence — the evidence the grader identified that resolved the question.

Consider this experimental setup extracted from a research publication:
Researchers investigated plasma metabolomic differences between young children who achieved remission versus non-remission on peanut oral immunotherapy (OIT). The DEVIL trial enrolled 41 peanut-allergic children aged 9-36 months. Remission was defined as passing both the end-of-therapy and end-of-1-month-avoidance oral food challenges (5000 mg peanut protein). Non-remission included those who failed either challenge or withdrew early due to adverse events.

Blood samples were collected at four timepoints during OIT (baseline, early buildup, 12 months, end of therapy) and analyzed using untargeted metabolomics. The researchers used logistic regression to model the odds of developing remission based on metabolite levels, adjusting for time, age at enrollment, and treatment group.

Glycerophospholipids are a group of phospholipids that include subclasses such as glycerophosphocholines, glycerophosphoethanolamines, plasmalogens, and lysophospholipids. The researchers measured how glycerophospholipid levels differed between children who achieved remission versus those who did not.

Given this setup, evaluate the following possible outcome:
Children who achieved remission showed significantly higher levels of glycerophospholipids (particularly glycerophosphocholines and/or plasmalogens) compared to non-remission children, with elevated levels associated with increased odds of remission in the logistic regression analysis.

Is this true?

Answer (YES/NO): NO